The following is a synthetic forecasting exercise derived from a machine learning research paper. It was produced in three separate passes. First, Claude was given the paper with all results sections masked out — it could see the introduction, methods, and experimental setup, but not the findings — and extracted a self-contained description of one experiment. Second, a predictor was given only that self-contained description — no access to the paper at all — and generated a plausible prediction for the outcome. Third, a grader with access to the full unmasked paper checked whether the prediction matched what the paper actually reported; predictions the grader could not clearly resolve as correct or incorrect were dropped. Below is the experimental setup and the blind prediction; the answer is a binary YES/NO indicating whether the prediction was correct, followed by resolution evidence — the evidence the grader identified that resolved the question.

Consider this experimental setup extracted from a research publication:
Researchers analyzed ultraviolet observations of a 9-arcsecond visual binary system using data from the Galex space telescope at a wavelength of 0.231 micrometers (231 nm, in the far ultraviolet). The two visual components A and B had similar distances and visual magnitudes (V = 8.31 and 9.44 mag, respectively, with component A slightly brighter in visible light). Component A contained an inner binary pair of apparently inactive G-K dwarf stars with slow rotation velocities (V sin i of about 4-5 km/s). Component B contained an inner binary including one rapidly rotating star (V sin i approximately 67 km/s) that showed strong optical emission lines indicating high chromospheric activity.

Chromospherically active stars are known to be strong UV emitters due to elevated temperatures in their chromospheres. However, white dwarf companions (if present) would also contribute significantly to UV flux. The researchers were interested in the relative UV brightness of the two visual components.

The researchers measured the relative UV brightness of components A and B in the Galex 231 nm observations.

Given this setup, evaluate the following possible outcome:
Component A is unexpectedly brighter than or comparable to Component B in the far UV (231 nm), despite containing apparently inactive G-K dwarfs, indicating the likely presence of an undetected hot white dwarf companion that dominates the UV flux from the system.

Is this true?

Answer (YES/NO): NO